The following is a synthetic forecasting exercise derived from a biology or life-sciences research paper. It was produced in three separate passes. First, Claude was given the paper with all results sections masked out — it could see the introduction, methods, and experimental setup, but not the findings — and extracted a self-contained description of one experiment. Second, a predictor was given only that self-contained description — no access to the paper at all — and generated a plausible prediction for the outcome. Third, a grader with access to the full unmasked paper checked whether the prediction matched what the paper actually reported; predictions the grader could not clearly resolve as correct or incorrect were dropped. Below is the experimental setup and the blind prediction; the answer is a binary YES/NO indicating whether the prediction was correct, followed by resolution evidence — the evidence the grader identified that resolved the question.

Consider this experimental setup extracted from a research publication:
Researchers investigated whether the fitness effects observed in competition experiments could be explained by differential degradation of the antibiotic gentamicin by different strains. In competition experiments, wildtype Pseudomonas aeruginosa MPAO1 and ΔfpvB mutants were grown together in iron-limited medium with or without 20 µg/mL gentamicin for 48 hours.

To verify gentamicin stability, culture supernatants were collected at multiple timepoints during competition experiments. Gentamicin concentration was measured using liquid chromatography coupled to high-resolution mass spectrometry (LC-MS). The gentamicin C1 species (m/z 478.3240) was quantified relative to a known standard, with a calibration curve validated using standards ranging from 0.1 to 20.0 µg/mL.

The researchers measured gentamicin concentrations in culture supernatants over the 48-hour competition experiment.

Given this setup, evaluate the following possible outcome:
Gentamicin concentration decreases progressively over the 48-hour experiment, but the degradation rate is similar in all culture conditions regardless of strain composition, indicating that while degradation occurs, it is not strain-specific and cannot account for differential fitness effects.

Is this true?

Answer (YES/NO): NO